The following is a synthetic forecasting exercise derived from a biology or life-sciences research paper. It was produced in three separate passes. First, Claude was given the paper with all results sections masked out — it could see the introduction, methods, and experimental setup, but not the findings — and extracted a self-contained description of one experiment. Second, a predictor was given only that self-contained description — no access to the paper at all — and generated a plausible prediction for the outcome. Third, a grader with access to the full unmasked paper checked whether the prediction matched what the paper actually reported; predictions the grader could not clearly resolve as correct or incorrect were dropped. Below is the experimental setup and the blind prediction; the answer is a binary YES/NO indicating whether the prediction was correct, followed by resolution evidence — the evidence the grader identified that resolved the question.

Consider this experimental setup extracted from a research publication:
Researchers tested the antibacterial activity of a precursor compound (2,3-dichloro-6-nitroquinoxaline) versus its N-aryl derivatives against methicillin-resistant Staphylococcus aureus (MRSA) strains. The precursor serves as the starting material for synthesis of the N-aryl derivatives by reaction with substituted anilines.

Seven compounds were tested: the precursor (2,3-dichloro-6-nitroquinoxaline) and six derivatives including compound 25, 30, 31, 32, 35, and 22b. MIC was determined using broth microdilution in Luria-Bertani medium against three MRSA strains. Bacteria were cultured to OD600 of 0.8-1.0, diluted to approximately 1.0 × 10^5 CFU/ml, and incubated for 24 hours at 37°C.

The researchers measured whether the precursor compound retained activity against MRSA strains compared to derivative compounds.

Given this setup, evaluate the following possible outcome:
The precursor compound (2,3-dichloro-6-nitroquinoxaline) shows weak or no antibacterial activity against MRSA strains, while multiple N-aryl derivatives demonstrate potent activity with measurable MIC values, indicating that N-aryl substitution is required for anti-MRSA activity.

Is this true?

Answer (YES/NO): YES